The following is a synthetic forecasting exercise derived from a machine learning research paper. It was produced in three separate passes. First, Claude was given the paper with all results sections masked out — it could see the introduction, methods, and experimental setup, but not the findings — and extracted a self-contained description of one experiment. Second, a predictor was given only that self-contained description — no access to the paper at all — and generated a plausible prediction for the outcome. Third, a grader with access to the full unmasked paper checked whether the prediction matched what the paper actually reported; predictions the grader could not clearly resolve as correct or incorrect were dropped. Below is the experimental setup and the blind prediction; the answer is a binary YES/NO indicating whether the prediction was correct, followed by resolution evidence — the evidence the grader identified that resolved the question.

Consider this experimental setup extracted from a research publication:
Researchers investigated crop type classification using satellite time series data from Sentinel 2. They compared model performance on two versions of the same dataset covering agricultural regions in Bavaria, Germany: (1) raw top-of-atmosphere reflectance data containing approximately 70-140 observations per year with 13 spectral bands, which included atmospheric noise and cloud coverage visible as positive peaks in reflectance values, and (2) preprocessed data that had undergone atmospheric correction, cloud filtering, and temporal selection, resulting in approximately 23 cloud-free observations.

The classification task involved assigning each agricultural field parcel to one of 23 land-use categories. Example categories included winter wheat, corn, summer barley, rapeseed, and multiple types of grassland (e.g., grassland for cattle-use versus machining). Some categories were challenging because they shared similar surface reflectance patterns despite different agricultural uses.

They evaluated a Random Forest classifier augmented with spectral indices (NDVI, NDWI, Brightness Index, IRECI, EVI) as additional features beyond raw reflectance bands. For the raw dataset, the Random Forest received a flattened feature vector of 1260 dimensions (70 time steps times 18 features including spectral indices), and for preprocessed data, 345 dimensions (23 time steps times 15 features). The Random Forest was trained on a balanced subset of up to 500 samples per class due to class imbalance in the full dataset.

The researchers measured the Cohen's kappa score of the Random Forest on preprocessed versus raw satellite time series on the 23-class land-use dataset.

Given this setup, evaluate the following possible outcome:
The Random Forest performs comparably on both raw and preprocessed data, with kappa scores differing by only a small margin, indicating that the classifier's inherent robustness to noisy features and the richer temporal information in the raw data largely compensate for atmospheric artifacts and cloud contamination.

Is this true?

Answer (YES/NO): NO